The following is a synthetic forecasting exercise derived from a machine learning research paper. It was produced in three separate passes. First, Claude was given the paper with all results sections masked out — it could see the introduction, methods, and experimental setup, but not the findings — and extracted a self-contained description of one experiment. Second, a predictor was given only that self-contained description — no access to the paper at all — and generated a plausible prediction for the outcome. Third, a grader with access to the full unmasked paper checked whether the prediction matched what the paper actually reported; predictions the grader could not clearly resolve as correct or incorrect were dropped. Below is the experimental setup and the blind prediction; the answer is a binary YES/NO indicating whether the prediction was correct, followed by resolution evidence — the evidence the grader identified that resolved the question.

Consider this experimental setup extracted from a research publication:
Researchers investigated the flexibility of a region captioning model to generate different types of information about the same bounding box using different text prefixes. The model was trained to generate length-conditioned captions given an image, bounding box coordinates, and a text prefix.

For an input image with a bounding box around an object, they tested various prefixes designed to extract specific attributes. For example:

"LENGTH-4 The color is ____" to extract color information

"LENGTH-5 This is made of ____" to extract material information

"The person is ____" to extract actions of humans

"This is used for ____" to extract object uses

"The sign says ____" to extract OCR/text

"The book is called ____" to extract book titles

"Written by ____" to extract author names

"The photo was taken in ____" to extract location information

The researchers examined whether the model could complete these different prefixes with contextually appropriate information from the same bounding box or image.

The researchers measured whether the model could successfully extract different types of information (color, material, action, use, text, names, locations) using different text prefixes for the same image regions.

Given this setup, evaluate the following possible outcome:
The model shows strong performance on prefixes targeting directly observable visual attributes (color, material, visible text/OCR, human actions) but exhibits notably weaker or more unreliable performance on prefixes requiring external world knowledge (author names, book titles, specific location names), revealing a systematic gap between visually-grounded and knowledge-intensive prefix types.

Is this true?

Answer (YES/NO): NO